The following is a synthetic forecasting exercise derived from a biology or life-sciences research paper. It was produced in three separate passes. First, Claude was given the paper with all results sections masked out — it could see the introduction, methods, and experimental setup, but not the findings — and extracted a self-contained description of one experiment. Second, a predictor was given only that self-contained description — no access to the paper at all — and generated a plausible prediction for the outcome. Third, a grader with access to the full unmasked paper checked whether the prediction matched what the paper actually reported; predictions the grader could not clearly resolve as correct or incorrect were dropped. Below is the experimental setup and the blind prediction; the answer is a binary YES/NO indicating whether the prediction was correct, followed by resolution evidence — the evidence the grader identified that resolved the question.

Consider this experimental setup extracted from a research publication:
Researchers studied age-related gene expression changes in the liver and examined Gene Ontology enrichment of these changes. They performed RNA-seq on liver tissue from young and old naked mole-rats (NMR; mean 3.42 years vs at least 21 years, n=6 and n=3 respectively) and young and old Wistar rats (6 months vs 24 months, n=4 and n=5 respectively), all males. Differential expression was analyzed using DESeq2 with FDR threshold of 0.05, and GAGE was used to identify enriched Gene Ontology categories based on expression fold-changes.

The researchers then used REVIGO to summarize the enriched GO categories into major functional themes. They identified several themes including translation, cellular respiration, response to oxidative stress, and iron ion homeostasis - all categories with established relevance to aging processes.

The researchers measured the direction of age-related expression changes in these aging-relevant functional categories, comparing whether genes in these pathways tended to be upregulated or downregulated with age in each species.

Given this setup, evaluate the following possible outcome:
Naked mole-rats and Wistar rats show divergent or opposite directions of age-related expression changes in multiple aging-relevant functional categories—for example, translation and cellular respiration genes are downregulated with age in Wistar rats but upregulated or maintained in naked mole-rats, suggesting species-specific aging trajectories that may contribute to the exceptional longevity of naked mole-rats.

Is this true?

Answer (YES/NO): NO